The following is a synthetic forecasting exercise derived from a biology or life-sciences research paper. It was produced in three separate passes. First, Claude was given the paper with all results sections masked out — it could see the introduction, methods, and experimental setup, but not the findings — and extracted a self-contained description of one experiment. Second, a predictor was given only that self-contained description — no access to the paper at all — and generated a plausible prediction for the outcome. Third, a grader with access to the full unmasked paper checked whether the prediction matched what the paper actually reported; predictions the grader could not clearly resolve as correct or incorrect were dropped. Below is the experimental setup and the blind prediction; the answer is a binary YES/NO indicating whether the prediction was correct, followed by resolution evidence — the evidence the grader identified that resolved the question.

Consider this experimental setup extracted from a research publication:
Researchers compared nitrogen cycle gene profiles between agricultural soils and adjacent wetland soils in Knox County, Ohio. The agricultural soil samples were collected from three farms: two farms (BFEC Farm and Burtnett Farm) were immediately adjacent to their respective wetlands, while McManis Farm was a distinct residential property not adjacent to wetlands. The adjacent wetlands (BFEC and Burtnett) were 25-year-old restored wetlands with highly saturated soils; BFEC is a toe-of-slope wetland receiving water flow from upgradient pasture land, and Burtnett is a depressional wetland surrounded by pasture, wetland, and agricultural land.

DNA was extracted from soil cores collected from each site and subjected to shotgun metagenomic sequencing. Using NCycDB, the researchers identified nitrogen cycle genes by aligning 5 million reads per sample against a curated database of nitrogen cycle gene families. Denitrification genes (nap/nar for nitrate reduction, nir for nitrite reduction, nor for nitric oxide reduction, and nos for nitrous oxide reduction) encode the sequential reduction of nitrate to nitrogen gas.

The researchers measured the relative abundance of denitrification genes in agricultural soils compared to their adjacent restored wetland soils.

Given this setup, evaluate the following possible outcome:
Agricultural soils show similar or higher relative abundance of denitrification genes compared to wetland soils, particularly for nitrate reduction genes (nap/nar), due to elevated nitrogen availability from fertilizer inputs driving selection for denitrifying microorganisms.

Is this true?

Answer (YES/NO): NO